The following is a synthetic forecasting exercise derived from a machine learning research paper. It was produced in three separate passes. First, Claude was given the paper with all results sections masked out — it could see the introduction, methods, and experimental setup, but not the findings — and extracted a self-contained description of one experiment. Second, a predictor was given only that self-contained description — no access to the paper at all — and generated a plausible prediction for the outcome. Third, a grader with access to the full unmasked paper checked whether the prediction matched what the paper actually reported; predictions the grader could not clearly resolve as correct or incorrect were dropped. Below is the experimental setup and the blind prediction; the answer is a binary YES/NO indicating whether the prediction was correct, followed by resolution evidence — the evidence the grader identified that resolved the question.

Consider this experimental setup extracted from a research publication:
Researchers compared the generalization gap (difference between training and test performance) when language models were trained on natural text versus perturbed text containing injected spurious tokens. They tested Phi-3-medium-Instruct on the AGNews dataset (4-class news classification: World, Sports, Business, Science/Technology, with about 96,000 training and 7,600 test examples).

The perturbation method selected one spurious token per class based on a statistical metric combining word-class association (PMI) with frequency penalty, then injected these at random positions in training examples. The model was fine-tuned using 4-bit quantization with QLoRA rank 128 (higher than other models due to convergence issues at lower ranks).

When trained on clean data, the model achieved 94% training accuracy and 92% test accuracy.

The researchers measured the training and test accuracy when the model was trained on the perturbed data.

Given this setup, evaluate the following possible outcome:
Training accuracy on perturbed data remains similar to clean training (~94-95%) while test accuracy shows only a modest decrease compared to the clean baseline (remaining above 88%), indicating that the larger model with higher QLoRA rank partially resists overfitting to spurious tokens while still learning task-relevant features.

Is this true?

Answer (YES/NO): NO